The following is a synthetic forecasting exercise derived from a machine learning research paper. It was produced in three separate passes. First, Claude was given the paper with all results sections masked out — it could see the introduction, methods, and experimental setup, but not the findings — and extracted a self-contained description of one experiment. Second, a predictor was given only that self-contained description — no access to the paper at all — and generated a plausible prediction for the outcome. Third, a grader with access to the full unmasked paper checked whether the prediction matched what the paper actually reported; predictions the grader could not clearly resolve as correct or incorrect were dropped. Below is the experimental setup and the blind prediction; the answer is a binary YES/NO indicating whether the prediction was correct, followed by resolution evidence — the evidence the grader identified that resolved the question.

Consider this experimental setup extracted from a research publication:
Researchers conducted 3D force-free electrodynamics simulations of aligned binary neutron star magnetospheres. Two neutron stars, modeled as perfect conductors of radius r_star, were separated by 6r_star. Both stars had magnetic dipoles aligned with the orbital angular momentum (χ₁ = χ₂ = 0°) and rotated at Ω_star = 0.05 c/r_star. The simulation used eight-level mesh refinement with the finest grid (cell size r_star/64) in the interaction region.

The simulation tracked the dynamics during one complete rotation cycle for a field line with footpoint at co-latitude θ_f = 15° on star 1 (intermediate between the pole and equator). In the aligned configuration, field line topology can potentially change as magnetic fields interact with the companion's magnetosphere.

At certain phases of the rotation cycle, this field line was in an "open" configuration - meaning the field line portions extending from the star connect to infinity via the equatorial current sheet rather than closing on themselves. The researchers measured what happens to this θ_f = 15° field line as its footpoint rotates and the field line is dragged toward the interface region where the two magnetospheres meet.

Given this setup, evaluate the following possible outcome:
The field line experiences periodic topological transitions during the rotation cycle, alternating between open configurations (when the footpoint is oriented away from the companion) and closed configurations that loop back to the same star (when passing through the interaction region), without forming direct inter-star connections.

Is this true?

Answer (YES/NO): YES